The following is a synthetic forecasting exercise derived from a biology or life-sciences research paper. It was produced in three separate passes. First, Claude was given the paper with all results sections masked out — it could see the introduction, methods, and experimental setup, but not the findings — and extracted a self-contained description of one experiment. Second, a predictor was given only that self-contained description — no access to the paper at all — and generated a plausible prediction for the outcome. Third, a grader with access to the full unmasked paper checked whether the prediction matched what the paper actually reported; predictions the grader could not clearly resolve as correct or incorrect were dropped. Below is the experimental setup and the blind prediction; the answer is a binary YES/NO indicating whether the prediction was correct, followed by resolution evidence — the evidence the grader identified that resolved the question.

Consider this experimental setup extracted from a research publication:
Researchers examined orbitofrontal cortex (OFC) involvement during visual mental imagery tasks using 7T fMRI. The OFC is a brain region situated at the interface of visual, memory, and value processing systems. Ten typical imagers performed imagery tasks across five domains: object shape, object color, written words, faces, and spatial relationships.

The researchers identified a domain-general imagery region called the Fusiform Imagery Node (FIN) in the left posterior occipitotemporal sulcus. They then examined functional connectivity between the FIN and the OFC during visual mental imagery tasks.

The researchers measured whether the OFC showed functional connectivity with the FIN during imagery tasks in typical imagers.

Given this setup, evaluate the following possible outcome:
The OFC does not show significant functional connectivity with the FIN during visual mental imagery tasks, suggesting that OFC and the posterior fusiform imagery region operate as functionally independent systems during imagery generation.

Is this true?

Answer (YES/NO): NO